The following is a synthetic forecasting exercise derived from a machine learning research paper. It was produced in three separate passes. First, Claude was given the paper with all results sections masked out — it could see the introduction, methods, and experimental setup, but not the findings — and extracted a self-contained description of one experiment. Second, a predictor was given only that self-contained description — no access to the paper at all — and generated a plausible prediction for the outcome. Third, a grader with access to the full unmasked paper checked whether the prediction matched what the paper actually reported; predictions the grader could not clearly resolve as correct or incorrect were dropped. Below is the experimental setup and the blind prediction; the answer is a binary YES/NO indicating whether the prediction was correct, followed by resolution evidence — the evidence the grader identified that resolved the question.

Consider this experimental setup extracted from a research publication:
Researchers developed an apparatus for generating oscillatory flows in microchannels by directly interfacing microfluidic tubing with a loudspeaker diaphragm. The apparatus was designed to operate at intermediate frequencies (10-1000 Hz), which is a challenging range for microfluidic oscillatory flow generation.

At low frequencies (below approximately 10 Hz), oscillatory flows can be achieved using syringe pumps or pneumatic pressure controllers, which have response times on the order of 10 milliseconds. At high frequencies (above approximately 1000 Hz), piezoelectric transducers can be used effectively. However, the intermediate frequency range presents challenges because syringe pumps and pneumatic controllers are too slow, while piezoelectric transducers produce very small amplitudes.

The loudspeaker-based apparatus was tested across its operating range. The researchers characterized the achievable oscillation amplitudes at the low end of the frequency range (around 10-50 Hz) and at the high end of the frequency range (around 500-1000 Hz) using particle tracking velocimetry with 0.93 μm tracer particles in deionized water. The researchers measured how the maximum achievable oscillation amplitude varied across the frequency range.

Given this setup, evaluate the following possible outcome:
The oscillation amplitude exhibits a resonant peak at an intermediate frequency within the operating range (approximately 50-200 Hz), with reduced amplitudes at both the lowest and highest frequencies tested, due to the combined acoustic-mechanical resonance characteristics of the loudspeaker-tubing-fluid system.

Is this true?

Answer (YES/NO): YES